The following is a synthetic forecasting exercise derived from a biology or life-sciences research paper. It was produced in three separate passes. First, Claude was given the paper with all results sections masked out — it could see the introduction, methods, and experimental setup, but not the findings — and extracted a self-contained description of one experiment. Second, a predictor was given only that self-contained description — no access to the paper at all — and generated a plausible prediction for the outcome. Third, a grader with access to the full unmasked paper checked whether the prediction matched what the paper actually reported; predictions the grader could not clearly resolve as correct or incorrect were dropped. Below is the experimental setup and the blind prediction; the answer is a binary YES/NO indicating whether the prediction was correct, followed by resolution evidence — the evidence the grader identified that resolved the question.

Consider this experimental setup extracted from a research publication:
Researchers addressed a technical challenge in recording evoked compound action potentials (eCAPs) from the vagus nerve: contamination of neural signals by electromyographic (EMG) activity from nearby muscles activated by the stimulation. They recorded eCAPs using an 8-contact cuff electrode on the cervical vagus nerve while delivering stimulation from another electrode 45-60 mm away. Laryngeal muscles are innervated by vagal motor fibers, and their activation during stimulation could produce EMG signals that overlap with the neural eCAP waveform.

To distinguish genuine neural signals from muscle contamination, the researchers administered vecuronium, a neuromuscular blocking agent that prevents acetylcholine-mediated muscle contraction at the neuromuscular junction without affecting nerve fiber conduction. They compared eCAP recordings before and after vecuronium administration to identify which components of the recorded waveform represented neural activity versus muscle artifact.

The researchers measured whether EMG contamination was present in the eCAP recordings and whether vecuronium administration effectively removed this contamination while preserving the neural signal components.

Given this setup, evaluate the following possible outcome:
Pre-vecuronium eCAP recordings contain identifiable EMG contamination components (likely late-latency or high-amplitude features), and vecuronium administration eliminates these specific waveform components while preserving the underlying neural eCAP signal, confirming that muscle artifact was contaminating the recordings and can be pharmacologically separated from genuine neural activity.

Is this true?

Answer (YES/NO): YES